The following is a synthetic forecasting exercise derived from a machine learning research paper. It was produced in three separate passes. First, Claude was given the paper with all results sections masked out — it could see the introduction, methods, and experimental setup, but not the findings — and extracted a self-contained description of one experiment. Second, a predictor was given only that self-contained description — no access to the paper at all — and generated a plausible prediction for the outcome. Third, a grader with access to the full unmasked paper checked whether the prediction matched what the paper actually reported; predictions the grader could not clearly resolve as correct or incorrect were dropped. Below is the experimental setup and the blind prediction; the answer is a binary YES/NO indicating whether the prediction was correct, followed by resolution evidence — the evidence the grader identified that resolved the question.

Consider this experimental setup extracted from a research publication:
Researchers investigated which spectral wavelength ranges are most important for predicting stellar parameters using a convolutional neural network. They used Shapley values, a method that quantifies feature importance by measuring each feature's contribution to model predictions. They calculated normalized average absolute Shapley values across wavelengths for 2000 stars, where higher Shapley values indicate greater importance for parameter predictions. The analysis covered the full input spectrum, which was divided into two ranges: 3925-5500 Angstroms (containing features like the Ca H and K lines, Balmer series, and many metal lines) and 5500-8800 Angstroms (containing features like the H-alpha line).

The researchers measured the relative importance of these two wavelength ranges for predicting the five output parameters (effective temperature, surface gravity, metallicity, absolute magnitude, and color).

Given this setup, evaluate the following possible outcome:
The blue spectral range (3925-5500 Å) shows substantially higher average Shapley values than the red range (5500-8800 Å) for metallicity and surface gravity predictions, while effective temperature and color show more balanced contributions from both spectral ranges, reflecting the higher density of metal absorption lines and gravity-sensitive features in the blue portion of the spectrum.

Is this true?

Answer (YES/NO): NO